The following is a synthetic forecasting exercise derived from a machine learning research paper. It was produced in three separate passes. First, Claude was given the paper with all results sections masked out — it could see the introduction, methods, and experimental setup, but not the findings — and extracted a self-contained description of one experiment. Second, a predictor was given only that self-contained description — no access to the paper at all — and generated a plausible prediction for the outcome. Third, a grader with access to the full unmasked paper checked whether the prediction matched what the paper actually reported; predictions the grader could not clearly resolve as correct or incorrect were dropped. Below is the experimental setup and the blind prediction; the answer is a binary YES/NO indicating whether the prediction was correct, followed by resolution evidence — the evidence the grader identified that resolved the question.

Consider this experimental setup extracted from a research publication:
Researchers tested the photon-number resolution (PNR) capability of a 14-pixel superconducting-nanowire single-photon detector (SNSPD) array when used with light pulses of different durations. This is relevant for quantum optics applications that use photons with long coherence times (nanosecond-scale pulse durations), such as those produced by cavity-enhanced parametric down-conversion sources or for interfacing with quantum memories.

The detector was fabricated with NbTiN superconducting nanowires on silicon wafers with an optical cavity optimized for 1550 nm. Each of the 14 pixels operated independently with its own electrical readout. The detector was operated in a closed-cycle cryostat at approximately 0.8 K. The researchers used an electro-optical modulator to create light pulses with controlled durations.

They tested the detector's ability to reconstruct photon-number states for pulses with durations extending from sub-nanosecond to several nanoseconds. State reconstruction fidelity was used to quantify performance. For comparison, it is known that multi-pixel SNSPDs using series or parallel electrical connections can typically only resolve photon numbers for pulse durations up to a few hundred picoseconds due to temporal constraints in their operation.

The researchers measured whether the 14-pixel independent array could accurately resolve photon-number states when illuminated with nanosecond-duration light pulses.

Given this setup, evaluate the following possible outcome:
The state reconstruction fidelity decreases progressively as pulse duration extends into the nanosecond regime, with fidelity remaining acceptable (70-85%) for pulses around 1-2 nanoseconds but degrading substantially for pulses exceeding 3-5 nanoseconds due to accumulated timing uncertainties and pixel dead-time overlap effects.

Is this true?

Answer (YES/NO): NO